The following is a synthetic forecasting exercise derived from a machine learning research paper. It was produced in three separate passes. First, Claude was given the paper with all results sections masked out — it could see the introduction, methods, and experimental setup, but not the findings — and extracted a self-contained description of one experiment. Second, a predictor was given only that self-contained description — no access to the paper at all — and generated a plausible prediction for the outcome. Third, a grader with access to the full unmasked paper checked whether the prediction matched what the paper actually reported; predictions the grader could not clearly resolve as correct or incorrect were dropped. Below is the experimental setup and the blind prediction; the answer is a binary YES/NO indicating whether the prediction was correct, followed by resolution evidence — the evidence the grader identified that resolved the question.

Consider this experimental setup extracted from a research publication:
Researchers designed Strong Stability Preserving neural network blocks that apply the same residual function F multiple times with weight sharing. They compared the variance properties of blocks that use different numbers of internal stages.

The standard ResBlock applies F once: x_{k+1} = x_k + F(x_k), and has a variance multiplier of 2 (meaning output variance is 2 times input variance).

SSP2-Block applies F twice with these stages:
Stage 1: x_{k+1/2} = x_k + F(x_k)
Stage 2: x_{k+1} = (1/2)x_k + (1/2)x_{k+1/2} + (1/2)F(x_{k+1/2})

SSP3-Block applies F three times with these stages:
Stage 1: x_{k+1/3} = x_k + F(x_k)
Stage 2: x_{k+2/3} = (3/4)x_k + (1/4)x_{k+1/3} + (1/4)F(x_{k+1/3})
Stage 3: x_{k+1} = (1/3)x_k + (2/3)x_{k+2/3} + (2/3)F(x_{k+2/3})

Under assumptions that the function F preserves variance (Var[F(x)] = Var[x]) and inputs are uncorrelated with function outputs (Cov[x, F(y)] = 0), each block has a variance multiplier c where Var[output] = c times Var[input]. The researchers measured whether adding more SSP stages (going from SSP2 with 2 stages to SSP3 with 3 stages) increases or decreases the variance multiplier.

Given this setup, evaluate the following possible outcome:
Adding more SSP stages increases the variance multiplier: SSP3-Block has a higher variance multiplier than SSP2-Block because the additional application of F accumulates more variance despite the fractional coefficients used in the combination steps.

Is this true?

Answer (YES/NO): NO